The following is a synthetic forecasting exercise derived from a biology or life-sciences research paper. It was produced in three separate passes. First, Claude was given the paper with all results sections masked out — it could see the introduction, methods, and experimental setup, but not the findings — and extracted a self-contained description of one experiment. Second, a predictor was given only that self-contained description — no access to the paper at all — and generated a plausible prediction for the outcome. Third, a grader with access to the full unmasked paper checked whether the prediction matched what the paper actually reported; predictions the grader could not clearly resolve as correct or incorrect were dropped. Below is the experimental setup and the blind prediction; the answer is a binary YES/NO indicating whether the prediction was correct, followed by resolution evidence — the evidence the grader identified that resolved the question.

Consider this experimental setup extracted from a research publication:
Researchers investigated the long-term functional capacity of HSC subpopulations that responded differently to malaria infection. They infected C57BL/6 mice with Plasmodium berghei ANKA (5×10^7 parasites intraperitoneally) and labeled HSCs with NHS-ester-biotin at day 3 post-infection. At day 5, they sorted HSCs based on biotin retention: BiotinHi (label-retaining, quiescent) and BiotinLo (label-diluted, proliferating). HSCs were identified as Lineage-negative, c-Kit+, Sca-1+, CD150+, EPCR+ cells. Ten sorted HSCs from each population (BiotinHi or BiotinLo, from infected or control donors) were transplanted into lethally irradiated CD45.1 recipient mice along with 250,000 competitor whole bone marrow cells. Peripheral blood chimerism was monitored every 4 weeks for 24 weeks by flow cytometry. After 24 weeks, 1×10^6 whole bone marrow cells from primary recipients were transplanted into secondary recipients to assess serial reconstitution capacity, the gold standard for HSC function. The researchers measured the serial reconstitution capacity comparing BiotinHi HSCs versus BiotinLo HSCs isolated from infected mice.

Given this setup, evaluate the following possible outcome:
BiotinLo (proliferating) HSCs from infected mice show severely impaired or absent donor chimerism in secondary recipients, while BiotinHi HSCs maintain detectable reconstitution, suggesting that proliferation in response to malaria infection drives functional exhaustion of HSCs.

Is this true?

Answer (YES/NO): NO